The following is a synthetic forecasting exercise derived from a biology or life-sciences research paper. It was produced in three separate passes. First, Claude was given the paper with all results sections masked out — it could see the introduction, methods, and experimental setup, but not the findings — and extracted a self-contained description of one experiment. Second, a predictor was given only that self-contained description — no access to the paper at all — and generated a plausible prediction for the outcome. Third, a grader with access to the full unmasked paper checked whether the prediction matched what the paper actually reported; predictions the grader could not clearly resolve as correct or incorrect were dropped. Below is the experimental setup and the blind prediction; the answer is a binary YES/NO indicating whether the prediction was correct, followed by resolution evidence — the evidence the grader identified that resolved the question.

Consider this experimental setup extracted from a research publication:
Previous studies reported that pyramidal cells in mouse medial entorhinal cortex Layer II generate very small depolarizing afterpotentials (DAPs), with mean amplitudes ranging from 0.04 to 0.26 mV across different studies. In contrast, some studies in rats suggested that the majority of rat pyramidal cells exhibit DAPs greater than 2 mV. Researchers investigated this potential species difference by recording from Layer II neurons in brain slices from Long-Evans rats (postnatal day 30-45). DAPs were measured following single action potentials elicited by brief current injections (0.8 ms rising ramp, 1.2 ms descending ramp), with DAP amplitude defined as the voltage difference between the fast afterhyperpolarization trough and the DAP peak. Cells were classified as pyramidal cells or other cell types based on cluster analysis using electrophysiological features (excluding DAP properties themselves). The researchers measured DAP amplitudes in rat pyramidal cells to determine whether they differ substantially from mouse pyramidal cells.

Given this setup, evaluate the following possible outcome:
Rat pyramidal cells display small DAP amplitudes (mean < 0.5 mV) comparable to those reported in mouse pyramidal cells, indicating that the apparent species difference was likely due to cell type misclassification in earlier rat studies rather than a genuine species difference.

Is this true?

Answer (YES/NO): NO